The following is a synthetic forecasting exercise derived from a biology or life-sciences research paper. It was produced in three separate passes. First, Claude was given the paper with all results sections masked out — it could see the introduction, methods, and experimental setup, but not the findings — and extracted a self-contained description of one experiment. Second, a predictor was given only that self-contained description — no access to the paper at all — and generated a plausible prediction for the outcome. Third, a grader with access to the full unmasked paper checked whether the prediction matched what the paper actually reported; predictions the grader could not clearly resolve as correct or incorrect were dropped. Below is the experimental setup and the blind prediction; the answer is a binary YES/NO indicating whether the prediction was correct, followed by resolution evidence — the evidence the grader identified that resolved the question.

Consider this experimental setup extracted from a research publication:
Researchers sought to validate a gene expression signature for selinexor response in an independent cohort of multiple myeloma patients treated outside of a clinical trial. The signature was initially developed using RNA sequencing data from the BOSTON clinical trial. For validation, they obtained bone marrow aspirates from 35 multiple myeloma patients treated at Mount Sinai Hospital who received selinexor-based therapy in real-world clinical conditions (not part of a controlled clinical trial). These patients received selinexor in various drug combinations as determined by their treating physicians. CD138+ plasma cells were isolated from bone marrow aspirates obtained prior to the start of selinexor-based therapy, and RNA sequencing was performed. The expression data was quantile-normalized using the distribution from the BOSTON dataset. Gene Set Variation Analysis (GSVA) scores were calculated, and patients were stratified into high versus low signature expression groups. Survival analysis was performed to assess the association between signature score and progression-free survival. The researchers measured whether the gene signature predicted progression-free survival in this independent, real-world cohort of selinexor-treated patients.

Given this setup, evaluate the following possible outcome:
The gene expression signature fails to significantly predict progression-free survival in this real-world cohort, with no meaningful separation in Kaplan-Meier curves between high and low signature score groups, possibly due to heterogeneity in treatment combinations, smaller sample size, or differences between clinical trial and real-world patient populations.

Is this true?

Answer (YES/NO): NO